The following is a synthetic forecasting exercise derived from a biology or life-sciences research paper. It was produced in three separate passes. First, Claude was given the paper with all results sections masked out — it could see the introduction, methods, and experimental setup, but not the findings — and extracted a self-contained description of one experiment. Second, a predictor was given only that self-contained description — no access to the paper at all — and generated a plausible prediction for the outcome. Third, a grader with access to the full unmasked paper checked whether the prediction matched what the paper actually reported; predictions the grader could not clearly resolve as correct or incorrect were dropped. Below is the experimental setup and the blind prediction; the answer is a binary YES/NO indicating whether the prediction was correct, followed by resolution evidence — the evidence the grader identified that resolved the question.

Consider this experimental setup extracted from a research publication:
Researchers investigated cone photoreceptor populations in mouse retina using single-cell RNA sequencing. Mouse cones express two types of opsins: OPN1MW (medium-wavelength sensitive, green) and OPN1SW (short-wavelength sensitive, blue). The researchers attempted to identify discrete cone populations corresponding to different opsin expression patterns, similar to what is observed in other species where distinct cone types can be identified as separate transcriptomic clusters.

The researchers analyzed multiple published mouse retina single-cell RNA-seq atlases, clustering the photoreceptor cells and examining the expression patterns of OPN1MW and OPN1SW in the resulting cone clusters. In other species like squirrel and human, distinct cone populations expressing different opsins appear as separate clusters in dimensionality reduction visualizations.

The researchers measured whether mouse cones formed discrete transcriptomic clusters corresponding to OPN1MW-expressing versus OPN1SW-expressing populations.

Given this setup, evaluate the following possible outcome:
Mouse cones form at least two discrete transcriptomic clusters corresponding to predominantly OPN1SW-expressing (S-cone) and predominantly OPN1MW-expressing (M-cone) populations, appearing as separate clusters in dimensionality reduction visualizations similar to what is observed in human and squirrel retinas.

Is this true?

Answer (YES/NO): NO